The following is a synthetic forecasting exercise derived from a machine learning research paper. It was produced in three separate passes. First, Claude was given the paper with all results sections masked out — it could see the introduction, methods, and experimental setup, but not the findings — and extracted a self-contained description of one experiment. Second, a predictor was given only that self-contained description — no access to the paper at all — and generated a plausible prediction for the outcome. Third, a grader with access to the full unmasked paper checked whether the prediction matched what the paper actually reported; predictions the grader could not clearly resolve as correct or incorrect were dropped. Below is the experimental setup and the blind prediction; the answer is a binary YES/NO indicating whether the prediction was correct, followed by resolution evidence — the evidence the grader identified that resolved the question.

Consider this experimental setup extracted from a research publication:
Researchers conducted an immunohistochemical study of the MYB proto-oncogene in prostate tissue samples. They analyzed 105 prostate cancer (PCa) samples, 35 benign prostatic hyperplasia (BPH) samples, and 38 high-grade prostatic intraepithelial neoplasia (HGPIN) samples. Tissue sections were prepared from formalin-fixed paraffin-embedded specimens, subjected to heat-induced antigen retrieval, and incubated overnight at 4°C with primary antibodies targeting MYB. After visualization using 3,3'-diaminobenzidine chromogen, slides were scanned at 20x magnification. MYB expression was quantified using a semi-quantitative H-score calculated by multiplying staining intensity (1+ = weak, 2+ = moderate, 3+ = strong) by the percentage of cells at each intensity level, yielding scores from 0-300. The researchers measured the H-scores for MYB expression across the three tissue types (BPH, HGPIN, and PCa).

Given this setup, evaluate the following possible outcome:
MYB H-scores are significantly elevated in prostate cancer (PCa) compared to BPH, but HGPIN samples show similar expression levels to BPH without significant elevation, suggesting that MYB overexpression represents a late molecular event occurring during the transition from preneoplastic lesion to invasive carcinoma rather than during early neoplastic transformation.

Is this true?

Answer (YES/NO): NO